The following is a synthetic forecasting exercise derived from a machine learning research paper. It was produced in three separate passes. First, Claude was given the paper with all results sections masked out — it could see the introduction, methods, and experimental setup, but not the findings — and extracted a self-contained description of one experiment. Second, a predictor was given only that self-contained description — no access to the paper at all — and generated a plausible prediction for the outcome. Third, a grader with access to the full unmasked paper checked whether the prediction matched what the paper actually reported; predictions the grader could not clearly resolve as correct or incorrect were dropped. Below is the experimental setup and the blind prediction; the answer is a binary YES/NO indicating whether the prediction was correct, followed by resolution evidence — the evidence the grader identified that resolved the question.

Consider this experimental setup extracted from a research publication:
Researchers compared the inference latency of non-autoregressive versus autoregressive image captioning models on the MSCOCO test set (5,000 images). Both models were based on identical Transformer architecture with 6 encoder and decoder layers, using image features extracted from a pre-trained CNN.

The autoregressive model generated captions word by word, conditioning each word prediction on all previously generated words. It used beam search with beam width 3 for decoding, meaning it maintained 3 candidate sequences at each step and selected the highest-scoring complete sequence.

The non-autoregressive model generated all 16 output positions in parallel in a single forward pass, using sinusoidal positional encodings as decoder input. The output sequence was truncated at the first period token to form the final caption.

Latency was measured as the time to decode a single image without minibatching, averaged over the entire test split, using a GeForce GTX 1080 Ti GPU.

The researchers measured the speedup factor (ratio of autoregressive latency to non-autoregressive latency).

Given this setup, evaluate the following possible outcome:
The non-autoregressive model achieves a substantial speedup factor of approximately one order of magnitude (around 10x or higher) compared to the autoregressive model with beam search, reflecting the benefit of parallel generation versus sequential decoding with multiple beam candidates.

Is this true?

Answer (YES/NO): YES